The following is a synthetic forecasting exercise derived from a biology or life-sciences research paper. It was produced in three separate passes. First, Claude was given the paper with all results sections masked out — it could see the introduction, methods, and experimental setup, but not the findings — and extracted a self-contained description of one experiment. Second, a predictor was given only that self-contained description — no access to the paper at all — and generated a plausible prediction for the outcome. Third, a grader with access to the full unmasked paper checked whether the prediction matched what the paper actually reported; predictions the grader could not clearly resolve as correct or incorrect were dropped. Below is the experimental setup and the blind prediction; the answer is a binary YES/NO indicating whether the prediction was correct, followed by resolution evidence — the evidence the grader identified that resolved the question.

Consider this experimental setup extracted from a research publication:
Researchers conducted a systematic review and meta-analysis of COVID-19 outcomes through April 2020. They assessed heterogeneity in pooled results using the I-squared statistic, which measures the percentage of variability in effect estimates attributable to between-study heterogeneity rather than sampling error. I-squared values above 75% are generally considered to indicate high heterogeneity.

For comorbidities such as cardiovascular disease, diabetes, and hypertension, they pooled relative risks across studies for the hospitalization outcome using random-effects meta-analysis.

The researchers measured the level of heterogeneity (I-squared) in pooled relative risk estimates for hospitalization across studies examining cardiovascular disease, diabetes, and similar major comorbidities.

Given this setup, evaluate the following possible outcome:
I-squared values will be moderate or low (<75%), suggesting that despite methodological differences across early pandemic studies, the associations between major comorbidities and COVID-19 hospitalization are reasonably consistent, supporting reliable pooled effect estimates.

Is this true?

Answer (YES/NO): NO